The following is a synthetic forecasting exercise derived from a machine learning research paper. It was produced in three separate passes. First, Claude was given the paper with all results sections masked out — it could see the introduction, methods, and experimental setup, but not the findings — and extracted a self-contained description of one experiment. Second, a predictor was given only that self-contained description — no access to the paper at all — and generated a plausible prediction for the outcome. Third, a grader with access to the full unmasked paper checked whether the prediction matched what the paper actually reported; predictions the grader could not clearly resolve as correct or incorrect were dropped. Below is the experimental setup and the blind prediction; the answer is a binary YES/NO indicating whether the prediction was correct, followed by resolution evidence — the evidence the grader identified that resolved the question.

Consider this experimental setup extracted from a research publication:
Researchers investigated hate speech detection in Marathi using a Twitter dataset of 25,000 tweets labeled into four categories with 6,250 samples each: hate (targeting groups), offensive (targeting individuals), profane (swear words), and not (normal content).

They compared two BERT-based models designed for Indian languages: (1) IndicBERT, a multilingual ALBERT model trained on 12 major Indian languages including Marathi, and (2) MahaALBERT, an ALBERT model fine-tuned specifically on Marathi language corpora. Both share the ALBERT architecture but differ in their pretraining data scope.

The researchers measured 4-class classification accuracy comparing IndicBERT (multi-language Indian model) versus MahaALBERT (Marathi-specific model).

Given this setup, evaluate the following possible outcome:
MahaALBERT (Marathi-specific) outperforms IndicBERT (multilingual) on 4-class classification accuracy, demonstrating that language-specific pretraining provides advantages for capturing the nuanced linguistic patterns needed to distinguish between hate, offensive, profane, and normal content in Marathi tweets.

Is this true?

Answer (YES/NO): YES